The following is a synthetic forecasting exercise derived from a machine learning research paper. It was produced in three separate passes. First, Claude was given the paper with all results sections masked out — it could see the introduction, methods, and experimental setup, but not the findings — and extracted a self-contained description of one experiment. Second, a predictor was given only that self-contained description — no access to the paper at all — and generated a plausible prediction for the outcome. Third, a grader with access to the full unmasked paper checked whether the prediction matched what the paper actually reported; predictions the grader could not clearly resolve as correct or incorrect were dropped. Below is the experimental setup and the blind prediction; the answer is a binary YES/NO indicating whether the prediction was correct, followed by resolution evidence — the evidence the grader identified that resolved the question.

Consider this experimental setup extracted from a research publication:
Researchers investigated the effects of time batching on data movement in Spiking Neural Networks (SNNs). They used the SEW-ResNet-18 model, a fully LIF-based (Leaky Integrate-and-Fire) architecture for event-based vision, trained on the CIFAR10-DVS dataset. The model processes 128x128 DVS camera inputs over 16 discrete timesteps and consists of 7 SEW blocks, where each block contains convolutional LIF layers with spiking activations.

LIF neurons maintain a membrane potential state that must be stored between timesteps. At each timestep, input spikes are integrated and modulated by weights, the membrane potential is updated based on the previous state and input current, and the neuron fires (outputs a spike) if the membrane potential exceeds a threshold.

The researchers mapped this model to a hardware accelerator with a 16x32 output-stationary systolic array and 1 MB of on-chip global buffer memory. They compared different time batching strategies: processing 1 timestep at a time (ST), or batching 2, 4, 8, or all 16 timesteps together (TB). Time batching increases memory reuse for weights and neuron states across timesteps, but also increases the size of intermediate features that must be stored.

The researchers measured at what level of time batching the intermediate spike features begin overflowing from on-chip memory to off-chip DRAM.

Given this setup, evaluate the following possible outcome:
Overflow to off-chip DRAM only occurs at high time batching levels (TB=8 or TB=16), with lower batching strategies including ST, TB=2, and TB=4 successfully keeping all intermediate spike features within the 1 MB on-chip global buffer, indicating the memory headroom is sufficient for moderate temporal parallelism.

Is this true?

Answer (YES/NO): NO